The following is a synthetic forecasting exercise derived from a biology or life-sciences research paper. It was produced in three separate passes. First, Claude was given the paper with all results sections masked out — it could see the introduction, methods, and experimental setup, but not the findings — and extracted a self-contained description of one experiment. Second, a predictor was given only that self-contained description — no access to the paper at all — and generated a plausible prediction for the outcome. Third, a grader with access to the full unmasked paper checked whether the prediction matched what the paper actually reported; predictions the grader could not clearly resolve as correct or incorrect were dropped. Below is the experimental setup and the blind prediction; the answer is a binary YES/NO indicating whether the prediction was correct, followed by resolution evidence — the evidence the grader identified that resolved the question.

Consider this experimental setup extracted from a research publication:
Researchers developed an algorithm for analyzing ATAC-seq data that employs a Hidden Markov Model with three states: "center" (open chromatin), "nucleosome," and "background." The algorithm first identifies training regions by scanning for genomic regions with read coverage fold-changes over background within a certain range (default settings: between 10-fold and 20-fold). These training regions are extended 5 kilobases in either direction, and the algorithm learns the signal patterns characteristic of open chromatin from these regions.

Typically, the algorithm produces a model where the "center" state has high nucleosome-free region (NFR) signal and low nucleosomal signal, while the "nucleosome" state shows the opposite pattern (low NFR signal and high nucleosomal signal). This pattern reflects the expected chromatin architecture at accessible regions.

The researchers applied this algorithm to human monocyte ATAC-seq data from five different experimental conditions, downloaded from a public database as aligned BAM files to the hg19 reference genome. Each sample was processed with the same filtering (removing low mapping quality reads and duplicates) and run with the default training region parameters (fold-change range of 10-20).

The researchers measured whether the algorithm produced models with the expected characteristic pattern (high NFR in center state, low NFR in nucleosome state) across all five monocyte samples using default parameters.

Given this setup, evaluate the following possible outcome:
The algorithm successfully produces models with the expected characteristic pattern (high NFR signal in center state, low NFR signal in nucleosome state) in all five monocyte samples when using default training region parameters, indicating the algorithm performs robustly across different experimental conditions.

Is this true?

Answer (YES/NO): NO